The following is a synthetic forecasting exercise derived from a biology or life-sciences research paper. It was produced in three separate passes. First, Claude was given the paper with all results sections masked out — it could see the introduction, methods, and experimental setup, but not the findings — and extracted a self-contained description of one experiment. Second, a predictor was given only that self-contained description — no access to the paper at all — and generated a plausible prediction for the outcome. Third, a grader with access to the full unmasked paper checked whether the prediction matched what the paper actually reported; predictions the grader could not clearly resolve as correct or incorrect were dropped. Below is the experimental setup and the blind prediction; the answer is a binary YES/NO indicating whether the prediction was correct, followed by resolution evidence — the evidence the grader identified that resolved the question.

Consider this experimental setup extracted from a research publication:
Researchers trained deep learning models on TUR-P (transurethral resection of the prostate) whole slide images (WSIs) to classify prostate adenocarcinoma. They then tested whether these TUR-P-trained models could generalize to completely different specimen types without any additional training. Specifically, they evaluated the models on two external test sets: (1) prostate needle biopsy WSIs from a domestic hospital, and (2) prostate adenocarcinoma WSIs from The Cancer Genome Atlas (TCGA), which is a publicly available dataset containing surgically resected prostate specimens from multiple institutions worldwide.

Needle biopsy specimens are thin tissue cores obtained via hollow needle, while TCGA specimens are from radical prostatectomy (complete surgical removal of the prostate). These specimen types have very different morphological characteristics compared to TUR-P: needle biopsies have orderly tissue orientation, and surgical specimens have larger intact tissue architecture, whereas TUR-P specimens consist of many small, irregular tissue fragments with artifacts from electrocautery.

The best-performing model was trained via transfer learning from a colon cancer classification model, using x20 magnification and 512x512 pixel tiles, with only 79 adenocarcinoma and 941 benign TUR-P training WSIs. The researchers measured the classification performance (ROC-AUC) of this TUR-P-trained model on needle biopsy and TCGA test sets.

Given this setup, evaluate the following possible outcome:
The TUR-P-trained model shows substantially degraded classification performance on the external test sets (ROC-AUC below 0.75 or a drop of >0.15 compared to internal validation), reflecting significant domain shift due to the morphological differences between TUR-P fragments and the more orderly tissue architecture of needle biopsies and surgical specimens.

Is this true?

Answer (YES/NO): NO